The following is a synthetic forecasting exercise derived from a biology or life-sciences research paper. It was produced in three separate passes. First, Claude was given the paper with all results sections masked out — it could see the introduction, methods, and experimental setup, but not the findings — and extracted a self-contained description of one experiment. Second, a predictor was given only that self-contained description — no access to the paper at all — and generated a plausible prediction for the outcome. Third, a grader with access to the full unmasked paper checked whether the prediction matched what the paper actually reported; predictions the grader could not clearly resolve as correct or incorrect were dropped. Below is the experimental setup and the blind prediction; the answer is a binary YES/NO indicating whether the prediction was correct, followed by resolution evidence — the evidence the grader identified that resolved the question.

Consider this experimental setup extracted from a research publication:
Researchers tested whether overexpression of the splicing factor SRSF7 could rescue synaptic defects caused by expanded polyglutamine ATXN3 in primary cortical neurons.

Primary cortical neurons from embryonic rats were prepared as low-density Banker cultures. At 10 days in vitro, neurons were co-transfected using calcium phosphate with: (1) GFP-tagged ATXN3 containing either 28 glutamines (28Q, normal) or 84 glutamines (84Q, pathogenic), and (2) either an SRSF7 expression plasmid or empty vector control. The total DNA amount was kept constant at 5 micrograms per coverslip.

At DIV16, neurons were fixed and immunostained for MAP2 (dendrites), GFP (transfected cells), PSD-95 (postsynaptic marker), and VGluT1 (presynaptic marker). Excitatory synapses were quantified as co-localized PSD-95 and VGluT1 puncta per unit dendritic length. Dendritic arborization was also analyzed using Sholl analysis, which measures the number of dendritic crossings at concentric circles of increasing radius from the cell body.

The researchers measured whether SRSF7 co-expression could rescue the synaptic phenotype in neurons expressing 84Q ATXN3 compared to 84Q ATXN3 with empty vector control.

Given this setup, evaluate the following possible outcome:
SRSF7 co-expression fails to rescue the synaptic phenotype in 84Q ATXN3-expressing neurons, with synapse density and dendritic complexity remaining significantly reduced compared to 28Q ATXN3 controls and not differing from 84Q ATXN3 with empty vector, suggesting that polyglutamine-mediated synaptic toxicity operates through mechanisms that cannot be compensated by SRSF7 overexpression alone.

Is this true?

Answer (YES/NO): NO